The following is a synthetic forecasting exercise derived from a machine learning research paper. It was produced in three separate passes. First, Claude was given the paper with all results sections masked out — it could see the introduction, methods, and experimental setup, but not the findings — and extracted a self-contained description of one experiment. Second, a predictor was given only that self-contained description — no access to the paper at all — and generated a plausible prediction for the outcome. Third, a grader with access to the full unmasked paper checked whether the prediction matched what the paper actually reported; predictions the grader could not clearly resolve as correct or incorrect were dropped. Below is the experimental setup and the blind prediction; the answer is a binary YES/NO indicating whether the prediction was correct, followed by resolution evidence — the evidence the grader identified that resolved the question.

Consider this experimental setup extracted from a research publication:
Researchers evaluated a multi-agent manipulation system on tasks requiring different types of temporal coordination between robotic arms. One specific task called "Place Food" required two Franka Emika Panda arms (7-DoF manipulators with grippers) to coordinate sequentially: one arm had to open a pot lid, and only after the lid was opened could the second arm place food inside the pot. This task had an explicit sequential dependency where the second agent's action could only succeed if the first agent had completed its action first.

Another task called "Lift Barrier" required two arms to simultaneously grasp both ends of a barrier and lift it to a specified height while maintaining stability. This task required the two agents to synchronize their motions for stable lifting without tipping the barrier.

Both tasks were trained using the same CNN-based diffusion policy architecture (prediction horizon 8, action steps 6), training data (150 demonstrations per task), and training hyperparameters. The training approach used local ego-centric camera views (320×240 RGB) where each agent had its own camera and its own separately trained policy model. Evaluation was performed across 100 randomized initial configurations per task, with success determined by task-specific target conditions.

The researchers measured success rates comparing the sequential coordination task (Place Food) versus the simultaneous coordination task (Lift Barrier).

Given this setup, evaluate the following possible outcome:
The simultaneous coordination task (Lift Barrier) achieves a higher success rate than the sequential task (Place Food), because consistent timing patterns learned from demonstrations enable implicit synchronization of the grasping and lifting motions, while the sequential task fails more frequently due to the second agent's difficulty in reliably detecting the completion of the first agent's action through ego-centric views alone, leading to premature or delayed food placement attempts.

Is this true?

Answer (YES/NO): YES